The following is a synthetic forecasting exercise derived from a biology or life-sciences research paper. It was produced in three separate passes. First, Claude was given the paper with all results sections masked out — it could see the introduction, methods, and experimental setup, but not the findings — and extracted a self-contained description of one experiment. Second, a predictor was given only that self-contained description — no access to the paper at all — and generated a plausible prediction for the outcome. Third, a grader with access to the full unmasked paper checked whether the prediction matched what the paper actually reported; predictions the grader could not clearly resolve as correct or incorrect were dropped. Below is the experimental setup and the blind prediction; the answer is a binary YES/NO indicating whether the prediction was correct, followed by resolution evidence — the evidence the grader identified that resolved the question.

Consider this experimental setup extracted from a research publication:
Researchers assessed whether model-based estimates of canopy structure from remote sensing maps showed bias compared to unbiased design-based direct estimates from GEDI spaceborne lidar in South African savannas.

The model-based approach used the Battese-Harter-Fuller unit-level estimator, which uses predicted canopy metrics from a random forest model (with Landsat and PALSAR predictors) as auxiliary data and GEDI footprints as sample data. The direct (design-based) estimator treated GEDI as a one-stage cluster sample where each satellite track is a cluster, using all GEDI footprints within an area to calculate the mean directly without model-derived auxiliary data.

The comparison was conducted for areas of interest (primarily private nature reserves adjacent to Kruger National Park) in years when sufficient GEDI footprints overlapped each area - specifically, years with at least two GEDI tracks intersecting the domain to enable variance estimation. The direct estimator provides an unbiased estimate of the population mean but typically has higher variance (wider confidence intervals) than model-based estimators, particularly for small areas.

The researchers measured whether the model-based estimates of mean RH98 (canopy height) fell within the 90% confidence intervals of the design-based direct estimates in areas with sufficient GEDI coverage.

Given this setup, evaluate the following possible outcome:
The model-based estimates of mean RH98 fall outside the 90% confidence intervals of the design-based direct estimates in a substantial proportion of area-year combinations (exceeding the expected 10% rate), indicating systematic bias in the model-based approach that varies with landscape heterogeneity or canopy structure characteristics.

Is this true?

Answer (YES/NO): YES